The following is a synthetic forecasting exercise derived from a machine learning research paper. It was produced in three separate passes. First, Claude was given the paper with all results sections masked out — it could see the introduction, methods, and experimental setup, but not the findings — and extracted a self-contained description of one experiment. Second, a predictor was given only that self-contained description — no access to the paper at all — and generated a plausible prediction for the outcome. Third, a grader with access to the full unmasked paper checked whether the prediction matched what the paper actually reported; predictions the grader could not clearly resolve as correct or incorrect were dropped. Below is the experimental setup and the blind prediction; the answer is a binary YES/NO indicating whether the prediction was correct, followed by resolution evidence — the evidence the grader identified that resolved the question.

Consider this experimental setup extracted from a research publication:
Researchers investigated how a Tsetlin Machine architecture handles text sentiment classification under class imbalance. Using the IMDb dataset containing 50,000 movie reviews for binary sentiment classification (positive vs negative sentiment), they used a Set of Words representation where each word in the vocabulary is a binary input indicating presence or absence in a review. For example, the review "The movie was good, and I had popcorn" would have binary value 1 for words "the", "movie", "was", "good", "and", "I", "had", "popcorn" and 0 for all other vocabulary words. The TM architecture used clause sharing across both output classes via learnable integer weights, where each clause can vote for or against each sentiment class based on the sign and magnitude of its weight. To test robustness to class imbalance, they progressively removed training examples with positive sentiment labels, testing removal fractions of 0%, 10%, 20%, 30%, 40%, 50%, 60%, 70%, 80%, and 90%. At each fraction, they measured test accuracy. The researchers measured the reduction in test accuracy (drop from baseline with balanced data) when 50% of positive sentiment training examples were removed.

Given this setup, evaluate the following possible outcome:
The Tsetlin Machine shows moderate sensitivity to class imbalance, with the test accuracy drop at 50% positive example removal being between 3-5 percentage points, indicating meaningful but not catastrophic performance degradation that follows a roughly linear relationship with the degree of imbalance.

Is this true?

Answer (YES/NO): NO